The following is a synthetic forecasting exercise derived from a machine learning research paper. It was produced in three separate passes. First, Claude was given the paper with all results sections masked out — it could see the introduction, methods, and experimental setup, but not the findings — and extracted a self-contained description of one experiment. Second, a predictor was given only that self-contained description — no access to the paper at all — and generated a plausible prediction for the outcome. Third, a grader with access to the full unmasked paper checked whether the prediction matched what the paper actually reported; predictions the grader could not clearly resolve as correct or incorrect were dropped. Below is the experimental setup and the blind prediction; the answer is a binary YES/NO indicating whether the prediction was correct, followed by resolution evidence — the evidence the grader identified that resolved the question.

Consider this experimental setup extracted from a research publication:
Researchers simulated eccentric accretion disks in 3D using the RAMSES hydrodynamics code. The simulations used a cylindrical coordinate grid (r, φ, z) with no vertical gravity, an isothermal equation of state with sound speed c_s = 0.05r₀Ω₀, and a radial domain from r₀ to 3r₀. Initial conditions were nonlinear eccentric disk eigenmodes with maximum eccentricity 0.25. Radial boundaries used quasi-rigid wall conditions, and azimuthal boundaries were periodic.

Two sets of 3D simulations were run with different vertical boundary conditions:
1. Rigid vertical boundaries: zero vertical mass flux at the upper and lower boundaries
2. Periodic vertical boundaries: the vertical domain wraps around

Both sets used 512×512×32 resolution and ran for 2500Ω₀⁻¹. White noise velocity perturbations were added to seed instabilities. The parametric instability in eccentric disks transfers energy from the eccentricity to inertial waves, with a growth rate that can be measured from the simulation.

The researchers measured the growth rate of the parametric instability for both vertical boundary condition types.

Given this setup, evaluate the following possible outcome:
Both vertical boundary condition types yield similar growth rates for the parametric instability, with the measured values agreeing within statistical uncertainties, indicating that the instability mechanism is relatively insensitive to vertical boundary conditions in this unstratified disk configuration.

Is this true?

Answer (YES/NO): NO